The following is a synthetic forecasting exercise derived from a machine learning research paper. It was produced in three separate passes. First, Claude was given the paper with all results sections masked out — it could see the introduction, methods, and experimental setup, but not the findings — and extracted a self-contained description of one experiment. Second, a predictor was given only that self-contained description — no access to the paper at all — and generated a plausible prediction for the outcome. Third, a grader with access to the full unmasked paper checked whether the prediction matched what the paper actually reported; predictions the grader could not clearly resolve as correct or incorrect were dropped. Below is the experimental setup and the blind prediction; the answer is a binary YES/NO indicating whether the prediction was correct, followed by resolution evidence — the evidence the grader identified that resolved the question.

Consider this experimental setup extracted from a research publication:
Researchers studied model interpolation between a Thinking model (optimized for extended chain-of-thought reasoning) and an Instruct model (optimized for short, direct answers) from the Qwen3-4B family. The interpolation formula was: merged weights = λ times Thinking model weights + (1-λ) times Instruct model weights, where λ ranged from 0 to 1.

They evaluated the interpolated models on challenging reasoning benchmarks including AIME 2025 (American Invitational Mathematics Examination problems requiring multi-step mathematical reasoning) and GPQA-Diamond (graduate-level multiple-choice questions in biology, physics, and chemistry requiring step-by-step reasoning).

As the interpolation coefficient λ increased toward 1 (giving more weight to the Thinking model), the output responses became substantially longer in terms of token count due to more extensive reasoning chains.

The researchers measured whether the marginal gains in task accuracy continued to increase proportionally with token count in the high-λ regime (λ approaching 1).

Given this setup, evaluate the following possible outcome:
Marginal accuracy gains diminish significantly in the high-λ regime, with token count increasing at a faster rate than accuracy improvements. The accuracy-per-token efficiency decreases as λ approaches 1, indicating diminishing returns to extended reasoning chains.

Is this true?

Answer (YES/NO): YES